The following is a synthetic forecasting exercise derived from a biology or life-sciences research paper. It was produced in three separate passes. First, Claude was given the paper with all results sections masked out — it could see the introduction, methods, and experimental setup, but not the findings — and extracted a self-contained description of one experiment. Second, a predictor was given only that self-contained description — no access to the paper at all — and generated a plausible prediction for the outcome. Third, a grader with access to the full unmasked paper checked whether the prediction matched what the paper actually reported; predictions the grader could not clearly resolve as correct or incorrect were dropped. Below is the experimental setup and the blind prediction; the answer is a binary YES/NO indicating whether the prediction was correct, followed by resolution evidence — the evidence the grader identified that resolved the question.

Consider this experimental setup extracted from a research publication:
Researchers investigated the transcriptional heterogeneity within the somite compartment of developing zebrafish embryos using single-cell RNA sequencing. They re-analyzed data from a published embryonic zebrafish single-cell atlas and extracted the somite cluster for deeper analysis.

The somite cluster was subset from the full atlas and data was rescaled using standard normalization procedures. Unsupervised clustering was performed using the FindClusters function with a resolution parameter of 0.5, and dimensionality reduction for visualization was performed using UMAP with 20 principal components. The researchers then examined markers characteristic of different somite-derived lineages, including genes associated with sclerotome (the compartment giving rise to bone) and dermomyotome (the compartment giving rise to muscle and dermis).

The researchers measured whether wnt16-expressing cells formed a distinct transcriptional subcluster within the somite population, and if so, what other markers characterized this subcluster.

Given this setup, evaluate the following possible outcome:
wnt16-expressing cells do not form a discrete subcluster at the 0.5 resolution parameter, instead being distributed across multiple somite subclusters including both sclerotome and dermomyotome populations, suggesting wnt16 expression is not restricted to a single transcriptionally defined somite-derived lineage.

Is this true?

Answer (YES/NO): NO